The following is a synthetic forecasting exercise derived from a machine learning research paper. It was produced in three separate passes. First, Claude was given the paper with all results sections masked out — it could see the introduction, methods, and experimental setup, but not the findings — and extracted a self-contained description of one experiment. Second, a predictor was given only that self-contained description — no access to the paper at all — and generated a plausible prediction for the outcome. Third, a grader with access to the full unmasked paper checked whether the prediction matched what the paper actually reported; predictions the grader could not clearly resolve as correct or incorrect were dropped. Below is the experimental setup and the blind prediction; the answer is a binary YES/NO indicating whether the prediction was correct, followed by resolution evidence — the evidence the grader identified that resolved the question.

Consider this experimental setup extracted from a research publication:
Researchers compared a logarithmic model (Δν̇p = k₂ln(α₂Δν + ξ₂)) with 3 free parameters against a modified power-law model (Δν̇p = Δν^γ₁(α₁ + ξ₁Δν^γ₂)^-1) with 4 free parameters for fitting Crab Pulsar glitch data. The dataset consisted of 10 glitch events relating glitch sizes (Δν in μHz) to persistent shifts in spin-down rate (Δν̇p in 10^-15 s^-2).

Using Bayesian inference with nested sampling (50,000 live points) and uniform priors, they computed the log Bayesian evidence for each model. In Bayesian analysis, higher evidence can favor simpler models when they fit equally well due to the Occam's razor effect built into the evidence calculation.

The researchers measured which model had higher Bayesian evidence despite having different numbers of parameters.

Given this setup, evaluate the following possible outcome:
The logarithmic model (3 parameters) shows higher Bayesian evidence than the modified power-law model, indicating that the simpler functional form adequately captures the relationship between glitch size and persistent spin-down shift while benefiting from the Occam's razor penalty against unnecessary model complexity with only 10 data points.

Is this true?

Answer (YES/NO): YES